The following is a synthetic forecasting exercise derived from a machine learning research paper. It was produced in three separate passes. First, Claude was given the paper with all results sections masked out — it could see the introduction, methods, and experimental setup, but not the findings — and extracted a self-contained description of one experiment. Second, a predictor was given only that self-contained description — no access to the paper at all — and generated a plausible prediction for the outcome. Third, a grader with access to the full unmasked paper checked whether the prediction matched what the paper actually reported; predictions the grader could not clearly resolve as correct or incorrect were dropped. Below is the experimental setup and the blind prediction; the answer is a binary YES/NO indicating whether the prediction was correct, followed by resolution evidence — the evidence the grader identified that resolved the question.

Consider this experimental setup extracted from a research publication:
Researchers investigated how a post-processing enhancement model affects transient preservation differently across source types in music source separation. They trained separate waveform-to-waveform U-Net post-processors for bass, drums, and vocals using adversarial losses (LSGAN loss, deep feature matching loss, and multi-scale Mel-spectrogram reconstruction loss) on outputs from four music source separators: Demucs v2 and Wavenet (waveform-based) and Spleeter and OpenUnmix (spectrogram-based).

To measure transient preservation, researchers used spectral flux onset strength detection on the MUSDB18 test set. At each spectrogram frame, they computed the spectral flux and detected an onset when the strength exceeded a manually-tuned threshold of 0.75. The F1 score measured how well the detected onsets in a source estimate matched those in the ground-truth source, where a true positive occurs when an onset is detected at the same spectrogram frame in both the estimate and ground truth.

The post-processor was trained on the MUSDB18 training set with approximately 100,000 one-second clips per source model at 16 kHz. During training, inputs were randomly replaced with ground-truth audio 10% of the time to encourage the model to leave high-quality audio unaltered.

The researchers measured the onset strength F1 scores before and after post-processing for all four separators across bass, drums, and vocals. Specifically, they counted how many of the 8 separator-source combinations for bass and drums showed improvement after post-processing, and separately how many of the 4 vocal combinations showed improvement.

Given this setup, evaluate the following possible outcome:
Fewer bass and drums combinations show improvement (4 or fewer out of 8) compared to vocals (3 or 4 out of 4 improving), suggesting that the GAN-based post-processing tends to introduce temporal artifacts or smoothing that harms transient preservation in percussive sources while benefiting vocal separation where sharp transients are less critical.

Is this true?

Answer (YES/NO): NO